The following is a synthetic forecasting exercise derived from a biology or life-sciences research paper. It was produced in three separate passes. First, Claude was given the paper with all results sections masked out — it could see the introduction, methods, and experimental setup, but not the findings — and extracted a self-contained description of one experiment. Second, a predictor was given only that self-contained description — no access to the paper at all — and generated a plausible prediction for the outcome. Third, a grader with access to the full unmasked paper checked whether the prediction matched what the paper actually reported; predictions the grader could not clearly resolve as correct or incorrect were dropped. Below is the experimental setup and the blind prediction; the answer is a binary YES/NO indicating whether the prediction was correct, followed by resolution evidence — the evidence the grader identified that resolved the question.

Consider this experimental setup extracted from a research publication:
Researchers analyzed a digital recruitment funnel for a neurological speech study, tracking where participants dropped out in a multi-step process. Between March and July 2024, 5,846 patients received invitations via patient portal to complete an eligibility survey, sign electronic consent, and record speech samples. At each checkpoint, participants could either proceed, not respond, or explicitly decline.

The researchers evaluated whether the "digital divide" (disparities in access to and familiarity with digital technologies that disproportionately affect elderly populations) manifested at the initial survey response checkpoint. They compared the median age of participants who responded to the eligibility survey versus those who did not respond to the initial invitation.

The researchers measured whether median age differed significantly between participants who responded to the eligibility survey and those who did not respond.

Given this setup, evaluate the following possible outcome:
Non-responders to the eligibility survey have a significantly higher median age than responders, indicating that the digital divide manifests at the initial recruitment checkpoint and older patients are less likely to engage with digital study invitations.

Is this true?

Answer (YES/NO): NO